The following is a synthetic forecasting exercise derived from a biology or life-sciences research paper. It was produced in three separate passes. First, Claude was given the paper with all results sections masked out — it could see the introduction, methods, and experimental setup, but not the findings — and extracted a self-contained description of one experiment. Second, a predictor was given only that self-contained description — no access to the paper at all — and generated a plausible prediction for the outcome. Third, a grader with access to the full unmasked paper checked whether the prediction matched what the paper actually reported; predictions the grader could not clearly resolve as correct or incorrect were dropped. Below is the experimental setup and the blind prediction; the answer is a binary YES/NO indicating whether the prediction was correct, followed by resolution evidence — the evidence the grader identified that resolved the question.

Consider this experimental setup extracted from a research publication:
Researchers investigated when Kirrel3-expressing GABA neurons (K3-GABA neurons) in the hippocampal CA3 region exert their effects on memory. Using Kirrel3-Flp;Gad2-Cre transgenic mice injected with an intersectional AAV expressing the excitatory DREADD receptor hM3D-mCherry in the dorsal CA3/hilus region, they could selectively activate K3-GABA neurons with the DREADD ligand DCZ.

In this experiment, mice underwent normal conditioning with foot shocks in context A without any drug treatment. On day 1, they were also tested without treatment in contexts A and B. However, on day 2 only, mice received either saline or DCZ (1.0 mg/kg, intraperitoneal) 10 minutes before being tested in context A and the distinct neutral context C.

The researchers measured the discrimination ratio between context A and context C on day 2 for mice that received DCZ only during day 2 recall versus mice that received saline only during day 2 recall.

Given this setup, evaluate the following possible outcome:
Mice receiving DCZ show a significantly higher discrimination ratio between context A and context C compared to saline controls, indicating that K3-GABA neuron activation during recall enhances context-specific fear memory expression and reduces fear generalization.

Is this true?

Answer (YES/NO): NO